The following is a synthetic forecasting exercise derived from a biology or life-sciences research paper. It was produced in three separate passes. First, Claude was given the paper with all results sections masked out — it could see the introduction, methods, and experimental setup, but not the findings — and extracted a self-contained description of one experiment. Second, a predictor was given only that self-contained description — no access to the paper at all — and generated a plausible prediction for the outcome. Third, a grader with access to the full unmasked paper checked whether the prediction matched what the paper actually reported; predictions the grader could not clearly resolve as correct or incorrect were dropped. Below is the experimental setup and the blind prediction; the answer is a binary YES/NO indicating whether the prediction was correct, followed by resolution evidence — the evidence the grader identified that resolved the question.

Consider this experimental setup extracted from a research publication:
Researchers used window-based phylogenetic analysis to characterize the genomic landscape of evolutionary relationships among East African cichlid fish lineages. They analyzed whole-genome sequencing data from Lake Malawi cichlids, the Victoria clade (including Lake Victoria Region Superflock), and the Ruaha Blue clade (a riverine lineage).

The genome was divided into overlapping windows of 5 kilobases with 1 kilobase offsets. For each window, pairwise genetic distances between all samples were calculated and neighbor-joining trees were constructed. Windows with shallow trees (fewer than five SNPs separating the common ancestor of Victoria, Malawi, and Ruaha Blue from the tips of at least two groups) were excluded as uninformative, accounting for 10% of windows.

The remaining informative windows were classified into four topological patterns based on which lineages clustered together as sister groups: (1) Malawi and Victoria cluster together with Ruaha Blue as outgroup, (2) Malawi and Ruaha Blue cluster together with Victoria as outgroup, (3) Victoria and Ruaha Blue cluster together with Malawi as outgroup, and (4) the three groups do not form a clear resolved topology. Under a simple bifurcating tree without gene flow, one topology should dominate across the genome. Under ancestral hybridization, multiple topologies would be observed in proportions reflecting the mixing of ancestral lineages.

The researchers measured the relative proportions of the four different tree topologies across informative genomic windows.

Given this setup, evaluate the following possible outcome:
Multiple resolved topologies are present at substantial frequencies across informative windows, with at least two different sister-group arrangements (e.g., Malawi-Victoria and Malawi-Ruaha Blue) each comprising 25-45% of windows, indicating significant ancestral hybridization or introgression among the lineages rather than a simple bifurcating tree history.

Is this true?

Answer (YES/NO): NO